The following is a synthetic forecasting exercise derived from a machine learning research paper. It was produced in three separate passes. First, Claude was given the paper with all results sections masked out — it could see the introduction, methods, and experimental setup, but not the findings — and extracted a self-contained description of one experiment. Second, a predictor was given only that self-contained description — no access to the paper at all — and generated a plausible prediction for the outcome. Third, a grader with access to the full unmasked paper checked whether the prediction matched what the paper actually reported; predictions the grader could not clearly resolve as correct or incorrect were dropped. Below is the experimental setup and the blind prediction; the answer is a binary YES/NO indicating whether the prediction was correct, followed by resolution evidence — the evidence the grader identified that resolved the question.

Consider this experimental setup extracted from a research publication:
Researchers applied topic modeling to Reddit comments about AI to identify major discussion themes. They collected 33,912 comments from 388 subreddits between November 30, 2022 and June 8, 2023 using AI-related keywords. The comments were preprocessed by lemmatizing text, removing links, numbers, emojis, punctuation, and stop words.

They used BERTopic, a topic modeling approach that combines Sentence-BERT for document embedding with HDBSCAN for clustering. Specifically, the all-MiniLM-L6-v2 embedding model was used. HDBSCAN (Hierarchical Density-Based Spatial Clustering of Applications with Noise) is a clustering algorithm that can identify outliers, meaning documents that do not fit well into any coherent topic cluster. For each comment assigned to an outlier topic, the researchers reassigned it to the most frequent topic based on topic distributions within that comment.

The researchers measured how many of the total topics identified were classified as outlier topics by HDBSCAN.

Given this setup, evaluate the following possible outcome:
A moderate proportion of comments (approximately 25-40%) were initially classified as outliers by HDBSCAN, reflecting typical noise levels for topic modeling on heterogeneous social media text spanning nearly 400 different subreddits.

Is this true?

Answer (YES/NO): NO